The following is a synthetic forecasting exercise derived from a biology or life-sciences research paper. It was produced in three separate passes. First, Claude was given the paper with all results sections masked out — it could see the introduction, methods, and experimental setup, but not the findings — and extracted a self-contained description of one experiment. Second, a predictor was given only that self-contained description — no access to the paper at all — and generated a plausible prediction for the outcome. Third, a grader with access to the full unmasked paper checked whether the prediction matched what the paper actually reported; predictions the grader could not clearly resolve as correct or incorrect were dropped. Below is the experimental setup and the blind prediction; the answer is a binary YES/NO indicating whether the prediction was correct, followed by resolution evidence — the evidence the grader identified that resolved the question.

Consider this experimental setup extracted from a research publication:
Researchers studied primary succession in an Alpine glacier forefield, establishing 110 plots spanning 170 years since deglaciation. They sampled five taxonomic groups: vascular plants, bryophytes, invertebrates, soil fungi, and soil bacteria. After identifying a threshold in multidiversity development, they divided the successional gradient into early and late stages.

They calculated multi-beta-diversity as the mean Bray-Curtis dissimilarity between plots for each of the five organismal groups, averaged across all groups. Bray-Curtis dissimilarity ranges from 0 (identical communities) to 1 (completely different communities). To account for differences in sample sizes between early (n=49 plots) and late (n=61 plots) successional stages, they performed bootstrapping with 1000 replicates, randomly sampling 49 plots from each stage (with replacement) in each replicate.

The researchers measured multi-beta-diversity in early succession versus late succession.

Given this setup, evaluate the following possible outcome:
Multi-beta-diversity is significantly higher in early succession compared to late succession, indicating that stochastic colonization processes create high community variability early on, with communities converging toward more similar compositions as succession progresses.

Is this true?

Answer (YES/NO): YES